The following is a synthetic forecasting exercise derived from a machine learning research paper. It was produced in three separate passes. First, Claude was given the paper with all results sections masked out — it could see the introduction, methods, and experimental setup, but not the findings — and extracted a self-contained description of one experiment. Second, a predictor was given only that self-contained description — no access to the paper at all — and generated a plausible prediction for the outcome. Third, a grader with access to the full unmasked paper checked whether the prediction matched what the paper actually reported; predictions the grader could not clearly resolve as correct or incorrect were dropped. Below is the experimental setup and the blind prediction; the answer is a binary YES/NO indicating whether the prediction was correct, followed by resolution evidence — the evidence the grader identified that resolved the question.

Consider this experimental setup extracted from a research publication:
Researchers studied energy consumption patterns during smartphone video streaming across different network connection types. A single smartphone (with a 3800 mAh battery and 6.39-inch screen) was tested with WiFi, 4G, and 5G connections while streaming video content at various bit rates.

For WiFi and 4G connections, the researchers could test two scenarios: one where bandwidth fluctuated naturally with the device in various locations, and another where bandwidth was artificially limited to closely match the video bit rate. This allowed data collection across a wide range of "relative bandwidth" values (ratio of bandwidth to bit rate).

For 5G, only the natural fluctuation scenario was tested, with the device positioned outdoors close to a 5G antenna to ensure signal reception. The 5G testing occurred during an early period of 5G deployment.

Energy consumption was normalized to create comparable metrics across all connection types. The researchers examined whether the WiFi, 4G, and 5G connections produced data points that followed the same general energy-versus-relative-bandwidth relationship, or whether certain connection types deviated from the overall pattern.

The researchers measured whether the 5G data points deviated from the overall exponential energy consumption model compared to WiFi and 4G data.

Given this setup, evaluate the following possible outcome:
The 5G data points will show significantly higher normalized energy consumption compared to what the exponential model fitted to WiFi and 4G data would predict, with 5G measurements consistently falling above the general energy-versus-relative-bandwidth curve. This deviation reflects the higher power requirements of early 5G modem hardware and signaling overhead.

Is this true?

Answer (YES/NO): NO